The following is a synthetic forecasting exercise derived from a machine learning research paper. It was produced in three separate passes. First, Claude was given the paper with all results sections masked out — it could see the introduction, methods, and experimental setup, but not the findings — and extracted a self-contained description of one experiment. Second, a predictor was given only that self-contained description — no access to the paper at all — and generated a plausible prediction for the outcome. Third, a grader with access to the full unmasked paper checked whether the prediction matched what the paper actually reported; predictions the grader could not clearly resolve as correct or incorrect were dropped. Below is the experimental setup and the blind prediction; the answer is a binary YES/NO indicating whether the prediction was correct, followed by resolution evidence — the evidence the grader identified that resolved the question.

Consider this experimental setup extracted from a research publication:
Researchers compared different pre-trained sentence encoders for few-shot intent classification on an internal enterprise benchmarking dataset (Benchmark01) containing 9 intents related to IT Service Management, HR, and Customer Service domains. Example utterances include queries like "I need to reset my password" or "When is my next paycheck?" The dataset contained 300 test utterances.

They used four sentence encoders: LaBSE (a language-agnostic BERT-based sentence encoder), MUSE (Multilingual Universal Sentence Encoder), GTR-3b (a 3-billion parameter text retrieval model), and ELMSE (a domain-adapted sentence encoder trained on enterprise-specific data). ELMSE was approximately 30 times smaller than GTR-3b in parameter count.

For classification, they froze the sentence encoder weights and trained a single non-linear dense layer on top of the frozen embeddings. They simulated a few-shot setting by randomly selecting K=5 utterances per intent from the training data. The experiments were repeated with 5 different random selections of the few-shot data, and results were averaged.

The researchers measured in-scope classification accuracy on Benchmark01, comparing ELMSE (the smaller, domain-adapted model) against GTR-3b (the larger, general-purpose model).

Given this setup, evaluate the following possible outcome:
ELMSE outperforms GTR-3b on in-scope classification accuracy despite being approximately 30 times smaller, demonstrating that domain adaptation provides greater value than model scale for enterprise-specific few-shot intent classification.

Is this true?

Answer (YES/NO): YES